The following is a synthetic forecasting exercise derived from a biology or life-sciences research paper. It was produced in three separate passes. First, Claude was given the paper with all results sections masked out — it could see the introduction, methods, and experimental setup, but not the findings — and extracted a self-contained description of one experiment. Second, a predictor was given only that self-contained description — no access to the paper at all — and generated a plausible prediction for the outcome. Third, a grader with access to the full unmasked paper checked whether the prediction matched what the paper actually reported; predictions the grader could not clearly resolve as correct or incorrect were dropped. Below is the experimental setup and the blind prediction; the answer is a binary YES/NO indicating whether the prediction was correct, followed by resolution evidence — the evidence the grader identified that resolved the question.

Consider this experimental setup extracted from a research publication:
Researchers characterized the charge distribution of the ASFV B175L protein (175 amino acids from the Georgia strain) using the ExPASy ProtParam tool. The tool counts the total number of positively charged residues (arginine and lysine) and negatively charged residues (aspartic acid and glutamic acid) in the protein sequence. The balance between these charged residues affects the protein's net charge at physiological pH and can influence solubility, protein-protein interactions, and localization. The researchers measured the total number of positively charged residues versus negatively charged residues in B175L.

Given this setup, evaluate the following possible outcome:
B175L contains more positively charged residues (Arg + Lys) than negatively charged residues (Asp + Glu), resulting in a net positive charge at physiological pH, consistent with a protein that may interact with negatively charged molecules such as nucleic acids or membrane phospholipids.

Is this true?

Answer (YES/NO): NO